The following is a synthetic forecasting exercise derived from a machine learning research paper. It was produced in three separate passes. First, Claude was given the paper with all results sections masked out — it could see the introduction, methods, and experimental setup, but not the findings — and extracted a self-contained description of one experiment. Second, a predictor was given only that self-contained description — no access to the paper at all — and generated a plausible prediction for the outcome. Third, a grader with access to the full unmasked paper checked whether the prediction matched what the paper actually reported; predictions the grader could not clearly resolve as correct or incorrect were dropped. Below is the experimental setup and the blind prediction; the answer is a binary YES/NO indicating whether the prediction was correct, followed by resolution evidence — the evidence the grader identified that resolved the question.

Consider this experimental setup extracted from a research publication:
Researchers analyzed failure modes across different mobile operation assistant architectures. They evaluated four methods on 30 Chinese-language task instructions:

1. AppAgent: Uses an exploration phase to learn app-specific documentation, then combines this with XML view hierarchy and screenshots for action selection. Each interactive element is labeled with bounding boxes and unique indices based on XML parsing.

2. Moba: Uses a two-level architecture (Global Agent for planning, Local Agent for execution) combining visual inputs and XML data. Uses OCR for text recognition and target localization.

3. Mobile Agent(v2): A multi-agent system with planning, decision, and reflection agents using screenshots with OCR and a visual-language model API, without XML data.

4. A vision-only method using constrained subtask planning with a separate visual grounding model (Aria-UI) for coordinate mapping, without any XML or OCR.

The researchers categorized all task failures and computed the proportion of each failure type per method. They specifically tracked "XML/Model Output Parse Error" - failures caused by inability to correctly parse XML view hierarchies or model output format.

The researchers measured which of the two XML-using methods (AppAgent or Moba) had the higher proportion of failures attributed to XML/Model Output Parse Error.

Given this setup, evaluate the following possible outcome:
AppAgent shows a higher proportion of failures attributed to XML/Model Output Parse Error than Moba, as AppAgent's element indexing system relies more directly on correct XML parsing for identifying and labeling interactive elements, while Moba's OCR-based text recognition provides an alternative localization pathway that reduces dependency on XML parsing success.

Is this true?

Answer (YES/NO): YES